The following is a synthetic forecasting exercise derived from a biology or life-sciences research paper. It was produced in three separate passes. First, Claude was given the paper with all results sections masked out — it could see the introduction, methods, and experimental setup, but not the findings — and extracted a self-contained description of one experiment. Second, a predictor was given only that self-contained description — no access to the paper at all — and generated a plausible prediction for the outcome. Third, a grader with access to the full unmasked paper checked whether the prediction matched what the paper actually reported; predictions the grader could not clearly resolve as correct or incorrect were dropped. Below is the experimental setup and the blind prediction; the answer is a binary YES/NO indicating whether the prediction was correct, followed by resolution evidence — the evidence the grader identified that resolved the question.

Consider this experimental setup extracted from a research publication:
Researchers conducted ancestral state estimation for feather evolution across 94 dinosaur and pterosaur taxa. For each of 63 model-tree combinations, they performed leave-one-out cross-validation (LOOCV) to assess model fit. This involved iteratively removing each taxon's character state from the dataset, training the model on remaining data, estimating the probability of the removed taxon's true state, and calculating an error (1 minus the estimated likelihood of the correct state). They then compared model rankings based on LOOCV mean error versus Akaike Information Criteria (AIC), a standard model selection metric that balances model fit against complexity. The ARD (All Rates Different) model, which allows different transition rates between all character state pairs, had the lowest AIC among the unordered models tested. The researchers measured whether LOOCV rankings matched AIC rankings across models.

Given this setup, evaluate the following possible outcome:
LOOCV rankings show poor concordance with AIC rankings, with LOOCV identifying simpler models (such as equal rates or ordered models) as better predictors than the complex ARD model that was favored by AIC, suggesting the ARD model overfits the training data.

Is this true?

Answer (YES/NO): NO